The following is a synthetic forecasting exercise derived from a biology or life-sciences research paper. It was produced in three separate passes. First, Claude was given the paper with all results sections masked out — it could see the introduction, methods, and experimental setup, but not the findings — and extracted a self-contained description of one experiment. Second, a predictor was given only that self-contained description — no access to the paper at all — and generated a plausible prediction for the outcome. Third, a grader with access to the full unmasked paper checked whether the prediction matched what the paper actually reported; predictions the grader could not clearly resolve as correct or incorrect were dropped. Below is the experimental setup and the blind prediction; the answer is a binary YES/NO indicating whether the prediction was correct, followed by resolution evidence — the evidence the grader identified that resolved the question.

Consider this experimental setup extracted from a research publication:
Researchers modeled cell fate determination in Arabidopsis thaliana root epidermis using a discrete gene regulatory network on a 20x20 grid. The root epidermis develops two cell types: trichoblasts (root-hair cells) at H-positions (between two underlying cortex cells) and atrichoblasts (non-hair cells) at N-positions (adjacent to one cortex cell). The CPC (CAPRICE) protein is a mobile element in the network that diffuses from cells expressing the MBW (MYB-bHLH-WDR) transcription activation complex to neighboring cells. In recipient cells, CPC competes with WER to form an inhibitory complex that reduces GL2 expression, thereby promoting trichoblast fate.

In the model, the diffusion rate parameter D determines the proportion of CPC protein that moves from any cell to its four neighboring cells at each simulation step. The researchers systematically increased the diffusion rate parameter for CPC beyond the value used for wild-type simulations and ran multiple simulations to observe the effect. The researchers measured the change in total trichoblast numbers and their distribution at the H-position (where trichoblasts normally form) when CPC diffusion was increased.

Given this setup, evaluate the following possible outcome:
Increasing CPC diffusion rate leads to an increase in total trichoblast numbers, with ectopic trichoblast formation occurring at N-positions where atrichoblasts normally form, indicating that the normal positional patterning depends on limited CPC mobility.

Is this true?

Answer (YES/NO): NO